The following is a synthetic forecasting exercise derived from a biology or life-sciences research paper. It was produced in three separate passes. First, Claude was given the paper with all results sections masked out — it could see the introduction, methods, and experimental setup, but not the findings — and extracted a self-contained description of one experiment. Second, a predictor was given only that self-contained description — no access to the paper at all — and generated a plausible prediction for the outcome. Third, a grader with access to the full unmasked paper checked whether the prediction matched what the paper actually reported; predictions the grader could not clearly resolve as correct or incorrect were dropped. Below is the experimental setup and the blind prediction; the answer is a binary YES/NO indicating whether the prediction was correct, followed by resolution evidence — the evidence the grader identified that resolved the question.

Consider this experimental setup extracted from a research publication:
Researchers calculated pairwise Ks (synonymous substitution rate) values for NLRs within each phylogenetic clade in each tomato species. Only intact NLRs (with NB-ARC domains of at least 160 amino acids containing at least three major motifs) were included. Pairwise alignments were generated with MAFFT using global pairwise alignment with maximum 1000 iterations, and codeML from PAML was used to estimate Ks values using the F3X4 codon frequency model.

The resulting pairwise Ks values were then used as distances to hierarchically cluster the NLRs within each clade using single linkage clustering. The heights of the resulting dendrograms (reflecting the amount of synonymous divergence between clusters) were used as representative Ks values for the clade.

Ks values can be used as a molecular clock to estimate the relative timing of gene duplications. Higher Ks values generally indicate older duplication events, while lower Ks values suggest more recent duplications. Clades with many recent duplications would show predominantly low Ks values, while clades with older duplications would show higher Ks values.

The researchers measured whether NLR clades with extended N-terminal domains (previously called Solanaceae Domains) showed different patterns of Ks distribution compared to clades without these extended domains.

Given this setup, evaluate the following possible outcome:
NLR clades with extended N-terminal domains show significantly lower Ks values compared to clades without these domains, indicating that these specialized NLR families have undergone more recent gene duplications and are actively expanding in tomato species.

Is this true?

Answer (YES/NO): NO